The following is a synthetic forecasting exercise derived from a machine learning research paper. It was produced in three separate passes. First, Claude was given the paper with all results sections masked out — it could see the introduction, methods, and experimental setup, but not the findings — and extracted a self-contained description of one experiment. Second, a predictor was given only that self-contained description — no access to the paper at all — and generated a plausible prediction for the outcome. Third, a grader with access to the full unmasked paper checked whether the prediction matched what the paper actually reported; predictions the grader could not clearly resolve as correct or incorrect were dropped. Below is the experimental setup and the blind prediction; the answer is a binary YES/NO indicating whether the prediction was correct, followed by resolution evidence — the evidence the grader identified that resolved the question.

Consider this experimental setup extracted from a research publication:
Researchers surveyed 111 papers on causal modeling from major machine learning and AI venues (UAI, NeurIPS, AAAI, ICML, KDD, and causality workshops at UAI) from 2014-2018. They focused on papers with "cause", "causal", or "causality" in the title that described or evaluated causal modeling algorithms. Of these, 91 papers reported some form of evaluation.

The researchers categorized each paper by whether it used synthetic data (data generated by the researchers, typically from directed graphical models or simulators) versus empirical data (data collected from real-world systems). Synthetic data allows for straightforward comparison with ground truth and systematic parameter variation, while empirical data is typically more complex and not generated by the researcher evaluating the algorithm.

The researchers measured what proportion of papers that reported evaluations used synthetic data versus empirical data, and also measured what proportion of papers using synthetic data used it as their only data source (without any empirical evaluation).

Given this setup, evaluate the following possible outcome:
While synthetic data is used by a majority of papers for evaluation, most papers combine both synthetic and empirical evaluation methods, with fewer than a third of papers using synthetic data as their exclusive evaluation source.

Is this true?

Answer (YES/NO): NO